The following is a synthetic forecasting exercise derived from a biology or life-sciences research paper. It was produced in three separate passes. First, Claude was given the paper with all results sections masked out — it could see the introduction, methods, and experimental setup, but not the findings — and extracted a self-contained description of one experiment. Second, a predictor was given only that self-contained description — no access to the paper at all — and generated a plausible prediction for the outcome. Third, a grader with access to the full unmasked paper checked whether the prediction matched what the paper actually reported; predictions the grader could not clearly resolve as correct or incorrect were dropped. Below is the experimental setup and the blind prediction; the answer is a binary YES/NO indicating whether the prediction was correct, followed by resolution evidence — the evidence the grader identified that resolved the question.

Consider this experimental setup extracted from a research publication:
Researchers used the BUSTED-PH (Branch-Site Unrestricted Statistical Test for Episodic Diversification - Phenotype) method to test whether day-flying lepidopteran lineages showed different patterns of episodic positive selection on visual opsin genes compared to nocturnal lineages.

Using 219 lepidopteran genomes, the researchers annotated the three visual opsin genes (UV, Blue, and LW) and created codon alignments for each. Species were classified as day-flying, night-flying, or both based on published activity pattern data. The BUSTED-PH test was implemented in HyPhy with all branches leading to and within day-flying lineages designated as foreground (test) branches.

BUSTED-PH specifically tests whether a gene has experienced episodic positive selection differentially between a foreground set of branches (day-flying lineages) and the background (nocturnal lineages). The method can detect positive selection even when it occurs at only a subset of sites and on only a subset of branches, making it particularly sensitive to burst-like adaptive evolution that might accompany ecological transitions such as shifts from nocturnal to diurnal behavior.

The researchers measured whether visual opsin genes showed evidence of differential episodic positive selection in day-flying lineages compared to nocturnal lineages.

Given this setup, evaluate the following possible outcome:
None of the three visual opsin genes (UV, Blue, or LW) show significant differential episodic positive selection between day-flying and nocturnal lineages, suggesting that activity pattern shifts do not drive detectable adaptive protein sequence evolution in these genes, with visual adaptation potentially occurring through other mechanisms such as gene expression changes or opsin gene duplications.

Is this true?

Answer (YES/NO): NO